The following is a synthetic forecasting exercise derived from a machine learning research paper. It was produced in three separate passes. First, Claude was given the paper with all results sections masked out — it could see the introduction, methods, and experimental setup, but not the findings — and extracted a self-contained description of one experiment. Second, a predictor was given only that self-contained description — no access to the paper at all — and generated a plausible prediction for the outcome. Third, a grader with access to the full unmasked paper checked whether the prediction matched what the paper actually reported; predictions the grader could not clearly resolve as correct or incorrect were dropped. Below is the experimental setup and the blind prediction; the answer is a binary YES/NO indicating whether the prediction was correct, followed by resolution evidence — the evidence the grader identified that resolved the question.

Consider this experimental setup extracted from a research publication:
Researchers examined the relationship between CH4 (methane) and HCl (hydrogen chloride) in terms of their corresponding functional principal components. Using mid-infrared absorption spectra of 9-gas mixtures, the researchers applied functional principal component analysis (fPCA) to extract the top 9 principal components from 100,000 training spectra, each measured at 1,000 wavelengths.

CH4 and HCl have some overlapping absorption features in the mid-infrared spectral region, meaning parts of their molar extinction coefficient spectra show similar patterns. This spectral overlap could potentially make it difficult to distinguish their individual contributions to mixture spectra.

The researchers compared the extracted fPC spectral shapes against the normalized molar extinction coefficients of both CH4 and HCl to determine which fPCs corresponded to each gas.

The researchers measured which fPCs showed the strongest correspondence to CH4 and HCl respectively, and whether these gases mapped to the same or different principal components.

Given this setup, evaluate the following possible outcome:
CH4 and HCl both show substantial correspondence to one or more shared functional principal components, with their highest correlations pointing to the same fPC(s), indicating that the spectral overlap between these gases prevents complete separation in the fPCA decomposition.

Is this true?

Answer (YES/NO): YES